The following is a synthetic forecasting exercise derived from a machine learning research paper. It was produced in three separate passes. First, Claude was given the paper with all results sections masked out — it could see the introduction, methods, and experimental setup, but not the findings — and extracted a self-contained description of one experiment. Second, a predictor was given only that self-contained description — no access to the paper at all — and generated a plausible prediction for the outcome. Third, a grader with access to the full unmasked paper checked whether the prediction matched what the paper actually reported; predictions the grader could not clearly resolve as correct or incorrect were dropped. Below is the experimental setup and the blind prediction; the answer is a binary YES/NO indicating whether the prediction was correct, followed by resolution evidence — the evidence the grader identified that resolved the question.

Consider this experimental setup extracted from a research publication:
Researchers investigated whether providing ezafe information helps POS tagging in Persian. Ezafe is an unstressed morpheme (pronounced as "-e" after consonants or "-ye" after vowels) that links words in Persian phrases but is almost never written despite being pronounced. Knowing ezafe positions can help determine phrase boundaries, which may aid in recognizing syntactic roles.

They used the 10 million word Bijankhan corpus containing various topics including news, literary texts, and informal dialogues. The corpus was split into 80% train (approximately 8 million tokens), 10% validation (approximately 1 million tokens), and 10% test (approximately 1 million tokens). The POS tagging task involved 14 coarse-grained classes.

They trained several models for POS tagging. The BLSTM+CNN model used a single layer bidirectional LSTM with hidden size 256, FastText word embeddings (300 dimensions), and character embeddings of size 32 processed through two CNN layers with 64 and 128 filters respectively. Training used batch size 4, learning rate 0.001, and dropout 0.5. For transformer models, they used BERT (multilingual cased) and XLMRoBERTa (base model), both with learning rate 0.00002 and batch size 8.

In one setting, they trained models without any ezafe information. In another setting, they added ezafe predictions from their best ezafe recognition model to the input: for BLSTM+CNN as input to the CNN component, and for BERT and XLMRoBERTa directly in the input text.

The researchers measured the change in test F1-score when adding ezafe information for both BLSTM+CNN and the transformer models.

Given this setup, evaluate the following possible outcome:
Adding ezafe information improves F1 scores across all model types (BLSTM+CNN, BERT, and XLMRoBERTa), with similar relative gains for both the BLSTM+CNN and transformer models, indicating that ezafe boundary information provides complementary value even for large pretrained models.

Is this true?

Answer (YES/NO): NO